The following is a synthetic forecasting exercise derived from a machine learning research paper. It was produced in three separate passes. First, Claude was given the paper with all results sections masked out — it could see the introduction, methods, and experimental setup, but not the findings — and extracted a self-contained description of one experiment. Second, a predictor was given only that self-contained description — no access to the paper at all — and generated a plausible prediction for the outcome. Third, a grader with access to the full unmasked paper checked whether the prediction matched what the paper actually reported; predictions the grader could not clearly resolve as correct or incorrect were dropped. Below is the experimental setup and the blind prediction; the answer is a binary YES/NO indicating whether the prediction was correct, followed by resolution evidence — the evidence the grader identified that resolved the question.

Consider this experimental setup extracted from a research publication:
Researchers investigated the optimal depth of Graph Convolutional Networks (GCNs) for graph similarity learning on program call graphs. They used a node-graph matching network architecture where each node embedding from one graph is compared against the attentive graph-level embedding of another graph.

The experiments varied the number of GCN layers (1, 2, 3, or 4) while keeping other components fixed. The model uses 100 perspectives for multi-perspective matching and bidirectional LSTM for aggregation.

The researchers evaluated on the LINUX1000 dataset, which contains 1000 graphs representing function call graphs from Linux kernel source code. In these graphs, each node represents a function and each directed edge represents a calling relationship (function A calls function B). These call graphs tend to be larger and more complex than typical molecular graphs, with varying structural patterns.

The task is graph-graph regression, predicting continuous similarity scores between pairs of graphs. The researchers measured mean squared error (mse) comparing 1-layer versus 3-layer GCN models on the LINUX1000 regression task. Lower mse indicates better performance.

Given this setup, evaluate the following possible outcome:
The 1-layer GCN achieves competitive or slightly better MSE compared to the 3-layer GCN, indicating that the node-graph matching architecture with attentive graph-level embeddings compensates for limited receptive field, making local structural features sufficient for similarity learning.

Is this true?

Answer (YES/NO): YES